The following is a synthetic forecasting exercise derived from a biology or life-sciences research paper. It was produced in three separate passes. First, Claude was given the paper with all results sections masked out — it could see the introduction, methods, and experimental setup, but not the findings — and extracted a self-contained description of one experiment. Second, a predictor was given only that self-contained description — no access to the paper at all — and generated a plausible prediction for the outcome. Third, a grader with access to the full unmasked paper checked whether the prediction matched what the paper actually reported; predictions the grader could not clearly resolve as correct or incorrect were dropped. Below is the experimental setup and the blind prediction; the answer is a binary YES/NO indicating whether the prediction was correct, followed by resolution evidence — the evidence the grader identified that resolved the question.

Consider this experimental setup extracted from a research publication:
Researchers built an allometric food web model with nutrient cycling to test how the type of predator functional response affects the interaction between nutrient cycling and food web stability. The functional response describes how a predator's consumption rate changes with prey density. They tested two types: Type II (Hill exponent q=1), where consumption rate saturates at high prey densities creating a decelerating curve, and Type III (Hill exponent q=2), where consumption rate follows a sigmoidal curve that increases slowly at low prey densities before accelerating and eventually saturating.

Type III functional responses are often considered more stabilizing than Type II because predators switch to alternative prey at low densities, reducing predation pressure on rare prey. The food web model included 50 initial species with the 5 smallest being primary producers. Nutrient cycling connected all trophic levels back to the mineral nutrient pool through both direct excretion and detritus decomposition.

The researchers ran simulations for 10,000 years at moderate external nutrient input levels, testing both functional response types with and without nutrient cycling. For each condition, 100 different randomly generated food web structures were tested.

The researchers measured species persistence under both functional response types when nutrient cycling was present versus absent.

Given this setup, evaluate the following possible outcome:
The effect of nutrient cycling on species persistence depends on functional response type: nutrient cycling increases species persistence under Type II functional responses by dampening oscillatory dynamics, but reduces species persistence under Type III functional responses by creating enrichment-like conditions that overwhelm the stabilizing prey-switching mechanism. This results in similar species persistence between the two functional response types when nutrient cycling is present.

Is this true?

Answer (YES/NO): NO